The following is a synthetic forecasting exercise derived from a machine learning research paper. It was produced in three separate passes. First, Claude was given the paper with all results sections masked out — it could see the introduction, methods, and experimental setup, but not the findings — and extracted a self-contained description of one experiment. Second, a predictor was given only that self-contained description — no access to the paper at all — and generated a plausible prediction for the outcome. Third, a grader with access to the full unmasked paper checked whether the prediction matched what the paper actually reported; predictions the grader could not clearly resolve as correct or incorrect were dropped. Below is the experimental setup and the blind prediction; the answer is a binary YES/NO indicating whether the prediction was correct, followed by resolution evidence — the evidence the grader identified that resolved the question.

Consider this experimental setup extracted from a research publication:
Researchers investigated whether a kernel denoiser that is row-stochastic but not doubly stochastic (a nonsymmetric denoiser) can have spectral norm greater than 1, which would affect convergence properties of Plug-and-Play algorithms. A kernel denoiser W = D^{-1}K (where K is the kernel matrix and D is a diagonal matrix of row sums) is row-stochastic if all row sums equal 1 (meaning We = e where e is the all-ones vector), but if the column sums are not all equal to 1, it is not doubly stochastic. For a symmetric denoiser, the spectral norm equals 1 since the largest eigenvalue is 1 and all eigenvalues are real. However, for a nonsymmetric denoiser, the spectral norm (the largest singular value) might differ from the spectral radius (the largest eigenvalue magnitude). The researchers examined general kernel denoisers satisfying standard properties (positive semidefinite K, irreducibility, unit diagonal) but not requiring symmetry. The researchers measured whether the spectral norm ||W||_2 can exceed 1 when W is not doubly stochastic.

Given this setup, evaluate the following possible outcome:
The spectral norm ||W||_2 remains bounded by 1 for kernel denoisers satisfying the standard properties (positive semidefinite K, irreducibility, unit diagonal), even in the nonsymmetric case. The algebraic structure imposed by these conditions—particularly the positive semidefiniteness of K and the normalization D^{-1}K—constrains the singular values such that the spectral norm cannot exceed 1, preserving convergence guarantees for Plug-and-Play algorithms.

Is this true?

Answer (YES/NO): NO